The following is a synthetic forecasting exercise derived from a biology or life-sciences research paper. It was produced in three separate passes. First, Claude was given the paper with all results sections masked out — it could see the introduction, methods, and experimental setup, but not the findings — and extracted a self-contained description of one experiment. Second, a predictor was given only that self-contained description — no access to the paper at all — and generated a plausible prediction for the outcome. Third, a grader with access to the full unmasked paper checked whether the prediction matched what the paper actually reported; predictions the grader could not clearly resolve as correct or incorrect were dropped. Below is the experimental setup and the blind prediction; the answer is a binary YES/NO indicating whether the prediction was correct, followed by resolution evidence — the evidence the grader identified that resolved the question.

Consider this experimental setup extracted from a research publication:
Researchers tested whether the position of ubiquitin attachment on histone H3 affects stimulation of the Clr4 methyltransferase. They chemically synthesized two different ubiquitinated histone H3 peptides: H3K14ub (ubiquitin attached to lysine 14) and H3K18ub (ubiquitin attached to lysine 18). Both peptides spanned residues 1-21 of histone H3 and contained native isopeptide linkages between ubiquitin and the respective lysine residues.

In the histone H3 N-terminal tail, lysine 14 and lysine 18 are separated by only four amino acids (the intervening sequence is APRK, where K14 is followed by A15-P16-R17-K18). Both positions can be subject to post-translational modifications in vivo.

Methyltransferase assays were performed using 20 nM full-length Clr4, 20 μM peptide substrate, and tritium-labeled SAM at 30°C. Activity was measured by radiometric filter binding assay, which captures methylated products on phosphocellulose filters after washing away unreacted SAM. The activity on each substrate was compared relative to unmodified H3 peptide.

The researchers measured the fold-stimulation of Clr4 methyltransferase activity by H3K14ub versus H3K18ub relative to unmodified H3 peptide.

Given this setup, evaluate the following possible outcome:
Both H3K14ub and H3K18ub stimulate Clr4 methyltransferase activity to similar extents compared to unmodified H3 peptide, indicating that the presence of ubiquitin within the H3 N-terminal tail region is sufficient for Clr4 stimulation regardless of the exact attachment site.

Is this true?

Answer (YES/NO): NO